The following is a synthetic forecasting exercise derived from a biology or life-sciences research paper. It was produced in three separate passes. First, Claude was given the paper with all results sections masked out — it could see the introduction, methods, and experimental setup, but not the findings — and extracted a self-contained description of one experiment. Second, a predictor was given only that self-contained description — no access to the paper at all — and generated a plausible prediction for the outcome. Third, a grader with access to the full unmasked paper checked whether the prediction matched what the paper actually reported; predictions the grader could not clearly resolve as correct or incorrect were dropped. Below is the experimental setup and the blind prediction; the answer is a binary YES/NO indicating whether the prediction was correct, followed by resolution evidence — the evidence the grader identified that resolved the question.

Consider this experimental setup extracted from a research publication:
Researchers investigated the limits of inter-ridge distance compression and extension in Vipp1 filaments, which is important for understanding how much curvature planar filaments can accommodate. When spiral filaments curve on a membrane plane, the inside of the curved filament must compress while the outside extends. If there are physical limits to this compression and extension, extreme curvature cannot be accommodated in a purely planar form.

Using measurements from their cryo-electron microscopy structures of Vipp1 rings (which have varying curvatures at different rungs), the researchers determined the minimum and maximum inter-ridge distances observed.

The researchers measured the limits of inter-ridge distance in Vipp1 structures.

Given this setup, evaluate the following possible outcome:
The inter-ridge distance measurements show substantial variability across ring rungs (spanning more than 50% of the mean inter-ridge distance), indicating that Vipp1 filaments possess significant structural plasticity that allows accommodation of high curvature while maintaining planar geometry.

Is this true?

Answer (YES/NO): NO